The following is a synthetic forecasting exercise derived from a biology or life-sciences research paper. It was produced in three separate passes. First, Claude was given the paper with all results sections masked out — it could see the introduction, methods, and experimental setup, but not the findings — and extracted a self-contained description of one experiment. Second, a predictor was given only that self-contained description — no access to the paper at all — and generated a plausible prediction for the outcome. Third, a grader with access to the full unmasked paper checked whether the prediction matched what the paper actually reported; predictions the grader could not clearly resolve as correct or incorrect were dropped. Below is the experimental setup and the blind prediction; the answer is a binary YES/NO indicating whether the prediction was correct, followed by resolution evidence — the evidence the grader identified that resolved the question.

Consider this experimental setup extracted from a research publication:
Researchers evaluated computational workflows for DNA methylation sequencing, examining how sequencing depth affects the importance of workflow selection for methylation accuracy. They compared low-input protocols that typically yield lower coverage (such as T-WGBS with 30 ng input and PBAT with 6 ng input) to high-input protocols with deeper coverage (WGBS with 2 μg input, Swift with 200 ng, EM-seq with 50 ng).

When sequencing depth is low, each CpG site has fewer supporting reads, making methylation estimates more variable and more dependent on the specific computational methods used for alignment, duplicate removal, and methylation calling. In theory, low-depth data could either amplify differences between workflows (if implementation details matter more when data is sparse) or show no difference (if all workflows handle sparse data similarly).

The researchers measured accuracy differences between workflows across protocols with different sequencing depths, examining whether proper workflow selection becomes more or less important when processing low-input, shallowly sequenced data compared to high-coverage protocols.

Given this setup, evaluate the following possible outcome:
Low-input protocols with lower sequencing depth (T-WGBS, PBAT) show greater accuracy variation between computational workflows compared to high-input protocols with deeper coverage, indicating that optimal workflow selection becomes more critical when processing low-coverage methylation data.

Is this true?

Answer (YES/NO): YES